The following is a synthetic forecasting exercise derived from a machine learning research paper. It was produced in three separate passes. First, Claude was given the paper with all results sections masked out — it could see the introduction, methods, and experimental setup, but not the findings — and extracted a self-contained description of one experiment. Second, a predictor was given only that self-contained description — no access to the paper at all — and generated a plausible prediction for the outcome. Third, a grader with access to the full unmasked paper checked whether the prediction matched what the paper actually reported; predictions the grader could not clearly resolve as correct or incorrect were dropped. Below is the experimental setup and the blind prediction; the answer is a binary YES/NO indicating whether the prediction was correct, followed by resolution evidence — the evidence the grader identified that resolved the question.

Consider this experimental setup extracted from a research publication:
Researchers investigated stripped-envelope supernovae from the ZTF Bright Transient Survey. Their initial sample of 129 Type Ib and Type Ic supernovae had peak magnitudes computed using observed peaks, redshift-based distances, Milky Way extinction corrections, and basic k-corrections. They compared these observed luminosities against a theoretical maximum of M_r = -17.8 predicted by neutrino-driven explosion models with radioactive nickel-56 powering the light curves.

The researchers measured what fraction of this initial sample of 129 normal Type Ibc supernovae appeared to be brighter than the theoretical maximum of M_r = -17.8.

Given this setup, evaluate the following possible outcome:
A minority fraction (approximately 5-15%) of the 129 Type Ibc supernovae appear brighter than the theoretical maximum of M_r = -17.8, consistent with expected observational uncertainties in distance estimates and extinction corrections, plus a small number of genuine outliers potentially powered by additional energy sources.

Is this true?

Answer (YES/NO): NO